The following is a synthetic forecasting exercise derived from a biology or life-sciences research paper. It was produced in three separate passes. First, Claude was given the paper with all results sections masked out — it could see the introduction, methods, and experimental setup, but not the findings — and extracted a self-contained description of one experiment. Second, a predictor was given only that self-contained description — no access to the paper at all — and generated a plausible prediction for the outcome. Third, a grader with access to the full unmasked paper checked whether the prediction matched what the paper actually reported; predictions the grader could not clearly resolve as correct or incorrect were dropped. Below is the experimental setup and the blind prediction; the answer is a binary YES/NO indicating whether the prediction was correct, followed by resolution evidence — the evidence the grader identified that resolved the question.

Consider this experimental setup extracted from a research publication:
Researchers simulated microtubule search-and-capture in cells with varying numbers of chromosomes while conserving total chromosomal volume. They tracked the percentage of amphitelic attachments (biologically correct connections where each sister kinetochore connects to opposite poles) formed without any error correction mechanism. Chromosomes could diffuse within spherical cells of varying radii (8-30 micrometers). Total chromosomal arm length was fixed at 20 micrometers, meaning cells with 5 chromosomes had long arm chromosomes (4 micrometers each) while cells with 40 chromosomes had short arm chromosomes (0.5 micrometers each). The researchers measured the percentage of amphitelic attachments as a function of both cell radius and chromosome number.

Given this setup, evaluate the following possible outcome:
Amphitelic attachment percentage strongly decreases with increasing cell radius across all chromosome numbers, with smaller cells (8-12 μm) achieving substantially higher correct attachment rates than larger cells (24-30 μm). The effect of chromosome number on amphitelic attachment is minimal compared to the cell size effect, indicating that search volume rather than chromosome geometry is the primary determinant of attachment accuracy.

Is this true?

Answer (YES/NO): NO